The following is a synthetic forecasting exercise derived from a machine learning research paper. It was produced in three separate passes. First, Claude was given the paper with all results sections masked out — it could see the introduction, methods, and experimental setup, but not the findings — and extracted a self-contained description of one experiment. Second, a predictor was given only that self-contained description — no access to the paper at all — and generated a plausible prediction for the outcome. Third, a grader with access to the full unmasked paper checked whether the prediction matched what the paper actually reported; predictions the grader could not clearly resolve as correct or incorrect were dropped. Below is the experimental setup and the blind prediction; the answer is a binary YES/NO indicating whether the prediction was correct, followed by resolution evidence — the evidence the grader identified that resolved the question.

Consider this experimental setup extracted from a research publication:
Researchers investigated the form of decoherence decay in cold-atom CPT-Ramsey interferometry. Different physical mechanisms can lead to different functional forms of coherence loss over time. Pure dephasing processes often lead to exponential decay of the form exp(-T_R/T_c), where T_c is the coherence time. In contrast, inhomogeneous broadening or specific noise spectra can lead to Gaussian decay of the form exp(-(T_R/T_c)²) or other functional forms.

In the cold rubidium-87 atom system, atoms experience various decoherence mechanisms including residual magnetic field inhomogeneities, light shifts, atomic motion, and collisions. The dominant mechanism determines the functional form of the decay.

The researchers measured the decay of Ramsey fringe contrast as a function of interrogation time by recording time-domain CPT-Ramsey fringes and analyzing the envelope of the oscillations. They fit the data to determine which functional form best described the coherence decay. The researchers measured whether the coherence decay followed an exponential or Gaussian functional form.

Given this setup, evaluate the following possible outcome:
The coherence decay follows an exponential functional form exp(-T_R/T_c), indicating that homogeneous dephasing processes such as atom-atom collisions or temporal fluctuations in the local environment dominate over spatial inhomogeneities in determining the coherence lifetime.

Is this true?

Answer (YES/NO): NO